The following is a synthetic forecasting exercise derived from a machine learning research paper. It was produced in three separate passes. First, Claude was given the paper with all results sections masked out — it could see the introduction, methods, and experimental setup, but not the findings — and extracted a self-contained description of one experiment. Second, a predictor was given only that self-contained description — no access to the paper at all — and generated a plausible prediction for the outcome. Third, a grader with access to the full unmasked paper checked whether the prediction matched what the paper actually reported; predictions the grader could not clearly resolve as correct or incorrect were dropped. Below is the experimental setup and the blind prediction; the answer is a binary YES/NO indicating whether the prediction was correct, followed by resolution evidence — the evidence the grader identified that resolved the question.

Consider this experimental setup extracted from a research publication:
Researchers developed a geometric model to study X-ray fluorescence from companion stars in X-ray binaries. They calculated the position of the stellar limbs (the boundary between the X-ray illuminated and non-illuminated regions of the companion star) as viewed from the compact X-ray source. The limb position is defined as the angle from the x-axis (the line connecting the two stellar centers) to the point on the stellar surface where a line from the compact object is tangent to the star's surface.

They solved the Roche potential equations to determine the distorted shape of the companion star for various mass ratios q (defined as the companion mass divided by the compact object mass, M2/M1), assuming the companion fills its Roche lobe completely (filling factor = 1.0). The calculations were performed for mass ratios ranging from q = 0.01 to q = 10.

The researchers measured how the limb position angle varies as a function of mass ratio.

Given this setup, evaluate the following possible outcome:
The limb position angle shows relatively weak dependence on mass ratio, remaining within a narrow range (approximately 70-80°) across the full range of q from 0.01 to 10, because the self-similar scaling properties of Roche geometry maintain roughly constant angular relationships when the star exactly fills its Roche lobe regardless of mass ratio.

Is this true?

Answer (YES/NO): NO